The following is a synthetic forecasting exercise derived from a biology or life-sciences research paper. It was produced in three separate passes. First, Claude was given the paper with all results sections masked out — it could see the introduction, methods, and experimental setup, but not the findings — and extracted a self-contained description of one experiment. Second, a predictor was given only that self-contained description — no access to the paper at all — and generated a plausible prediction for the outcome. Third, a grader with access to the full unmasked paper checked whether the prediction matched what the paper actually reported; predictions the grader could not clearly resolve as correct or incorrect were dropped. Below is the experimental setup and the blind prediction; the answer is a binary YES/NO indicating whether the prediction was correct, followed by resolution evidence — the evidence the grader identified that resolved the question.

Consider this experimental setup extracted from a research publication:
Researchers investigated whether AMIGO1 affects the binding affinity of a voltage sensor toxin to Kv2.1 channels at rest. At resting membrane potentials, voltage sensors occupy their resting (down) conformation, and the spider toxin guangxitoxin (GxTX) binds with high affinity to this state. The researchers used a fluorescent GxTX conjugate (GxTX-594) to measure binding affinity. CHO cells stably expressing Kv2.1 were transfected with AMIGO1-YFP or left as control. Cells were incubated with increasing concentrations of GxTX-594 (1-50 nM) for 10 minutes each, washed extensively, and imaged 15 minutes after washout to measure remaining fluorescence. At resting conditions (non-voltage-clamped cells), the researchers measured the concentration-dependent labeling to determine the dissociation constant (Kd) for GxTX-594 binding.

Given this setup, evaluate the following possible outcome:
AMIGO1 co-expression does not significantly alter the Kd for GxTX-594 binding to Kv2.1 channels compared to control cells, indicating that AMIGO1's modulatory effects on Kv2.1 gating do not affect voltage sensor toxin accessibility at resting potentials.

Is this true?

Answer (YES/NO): YES